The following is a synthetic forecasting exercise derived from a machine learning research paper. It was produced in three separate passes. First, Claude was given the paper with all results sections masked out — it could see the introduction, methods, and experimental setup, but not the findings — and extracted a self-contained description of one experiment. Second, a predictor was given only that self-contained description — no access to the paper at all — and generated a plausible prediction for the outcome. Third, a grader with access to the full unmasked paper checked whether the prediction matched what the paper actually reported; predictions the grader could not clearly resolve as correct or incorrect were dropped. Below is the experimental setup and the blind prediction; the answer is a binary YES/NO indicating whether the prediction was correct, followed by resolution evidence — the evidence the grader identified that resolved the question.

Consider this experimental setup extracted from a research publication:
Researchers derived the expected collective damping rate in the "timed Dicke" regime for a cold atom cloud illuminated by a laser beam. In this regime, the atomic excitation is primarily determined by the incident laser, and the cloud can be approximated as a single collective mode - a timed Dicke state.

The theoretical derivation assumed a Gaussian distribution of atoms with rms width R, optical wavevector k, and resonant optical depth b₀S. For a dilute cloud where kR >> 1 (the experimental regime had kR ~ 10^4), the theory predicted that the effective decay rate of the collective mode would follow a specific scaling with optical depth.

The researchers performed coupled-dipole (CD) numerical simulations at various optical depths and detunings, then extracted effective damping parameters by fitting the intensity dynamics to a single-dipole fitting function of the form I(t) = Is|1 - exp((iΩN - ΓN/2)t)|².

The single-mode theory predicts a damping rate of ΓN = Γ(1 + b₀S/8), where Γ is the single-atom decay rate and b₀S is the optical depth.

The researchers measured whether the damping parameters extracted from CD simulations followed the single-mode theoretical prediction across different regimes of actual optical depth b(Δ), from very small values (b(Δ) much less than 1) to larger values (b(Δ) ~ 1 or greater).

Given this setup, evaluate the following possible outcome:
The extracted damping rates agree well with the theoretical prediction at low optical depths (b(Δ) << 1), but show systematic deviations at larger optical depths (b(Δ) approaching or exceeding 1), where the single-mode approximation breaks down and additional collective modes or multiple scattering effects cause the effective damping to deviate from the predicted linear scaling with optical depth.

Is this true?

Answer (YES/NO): YES